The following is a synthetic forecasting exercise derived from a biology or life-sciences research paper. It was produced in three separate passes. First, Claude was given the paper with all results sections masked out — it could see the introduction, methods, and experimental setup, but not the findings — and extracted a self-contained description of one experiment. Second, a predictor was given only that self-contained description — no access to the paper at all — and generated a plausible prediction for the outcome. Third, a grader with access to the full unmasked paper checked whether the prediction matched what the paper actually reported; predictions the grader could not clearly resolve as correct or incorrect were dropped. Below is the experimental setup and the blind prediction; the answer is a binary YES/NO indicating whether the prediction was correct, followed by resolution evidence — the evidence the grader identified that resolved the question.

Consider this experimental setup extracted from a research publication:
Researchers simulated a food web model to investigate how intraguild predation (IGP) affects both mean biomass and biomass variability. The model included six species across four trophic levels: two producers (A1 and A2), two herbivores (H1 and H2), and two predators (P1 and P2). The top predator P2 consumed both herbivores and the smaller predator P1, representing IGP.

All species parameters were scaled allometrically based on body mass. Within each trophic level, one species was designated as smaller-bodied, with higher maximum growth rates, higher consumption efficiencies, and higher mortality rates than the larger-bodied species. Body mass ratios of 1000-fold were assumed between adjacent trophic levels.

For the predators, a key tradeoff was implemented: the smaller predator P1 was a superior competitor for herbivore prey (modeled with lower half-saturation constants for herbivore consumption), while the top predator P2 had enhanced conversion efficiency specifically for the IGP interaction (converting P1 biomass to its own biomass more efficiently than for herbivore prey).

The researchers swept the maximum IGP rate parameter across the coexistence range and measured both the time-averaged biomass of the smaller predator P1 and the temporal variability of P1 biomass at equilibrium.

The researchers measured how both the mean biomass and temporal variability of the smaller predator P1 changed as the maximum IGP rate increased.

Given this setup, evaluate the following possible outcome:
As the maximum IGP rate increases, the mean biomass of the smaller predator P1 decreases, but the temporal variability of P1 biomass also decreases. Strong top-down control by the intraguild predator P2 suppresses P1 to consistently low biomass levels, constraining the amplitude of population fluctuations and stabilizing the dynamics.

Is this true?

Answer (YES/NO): NO